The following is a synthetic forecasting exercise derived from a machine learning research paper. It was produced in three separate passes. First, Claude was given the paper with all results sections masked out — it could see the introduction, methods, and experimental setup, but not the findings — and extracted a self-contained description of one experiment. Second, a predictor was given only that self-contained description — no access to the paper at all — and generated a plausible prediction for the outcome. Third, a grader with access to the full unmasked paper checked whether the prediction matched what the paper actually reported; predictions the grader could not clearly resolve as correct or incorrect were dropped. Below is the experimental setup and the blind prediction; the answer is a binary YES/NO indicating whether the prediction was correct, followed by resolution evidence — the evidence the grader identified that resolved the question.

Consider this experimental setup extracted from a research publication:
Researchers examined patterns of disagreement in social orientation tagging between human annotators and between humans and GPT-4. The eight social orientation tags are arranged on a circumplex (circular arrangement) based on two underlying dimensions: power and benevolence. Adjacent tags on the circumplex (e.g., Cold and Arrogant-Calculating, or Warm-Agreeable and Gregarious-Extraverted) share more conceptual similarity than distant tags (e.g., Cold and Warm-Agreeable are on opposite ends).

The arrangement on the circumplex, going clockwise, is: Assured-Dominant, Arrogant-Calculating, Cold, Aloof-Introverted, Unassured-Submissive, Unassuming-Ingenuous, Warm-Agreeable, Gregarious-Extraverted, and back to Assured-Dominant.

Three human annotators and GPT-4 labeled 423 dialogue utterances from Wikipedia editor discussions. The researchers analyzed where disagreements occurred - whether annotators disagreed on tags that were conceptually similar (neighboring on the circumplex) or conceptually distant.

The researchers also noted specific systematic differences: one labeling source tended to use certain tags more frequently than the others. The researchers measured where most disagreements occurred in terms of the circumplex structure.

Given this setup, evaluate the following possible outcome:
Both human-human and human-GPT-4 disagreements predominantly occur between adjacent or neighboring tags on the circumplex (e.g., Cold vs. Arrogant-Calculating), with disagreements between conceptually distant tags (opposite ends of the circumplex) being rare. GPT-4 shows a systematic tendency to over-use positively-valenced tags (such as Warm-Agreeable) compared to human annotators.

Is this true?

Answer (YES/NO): NO